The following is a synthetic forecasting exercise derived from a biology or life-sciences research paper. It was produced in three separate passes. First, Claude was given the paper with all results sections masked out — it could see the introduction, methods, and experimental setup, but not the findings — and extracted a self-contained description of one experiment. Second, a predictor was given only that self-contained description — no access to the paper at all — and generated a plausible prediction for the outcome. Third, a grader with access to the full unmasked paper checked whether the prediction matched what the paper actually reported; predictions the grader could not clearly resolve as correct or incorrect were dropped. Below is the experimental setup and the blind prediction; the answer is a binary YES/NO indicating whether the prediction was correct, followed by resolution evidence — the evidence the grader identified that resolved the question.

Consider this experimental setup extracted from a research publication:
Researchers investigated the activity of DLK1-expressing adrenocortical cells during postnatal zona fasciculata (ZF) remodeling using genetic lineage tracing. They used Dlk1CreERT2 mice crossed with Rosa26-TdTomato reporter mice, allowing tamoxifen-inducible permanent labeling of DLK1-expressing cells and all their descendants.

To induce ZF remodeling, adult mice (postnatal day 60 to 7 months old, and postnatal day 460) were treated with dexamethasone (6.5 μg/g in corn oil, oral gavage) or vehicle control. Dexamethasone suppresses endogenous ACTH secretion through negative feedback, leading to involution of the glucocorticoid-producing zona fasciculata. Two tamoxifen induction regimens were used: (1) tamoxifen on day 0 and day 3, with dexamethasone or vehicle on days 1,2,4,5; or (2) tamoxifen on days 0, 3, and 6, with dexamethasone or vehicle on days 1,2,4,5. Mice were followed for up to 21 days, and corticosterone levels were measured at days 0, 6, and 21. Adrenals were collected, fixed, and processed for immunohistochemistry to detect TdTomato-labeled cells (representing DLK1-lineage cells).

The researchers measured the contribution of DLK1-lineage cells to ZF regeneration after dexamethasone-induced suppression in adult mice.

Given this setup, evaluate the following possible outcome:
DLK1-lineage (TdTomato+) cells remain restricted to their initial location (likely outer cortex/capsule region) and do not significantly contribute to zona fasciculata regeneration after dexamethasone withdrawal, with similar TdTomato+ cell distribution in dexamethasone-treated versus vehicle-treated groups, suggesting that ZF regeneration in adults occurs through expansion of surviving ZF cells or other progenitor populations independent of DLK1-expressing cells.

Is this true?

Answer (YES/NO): YES